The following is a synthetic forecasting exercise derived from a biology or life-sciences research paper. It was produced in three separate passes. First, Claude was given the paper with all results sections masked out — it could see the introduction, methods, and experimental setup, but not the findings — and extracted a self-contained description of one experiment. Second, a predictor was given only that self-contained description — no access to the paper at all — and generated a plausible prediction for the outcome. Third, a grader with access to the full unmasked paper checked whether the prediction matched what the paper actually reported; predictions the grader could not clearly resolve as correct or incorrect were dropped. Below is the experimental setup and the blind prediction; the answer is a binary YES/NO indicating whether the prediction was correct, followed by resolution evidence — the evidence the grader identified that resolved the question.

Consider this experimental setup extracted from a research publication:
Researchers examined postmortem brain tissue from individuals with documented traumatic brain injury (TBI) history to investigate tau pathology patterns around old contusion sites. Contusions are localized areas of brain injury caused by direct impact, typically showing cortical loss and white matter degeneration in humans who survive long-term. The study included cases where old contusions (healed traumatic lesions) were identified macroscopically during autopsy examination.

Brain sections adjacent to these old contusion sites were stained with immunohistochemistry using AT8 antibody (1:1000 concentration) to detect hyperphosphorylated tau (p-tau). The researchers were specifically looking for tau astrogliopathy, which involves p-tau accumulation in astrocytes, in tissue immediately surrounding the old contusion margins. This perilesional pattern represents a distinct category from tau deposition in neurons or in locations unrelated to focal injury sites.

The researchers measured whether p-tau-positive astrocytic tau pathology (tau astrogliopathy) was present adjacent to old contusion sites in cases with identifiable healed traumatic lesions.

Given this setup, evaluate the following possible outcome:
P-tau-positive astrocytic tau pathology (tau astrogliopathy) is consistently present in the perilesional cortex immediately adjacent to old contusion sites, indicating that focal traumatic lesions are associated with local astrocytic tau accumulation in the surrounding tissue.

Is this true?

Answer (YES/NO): YES